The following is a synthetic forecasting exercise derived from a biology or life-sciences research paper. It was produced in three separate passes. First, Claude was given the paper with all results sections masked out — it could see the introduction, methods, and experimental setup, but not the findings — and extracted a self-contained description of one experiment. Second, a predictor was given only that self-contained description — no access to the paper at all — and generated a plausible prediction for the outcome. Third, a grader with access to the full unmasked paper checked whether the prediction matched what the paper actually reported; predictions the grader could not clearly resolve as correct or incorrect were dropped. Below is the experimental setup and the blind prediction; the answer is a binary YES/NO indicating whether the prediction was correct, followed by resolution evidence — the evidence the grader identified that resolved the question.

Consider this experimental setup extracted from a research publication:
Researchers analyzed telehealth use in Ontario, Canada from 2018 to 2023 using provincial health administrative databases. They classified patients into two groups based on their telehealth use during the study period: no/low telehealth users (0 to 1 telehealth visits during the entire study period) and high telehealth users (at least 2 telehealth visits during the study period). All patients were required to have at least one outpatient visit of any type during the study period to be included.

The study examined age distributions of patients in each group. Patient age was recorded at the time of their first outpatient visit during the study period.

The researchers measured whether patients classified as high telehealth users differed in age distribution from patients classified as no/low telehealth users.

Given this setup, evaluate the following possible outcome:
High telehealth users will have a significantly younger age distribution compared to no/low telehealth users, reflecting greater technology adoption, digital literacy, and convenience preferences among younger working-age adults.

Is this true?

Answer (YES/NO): NO